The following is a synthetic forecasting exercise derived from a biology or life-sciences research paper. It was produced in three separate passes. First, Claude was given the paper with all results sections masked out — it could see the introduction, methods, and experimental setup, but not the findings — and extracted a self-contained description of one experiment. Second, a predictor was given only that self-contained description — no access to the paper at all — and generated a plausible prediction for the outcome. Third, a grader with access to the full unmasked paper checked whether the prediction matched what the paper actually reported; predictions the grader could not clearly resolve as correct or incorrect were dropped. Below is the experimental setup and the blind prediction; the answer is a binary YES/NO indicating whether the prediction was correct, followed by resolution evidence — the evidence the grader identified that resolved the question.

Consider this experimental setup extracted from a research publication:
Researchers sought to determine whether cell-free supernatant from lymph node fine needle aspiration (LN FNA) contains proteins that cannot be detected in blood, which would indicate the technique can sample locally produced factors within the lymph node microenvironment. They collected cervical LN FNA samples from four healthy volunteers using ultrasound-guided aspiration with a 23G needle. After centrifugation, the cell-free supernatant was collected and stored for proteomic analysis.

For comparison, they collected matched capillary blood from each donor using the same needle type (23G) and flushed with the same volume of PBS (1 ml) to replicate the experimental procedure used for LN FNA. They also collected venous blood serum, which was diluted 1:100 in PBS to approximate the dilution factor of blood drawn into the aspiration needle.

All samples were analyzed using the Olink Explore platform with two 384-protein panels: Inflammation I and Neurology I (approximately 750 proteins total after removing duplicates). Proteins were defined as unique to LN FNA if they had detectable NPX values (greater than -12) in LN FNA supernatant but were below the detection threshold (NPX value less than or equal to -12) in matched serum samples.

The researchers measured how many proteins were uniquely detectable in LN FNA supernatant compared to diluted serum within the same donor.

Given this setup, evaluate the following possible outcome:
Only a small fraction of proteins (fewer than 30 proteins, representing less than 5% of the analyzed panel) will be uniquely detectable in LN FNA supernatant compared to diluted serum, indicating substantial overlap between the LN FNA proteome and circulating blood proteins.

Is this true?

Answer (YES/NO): NO